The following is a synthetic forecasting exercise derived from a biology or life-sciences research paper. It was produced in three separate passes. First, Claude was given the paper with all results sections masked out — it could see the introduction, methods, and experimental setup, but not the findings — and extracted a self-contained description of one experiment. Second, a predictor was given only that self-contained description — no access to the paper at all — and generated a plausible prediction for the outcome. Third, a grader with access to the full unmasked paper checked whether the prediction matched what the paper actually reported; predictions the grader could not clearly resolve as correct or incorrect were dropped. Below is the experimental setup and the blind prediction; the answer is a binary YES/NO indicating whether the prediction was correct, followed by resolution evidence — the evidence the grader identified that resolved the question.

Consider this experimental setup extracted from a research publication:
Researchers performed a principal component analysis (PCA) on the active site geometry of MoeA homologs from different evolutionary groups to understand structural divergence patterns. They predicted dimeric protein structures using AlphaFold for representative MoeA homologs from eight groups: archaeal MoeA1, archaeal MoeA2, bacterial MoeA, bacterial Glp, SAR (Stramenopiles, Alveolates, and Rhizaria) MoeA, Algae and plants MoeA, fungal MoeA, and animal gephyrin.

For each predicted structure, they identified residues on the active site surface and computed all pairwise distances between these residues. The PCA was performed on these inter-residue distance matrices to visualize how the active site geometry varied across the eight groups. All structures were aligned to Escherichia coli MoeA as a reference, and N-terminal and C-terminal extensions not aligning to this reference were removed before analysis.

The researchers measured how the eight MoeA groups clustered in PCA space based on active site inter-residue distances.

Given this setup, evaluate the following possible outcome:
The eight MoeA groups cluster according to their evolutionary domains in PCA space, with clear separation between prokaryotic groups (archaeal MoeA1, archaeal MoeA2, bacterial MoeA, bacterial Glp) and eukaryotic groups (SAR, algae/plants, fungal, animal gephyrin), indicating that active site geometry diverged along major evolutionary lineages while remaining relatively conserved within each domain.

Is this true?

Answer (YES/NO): NO